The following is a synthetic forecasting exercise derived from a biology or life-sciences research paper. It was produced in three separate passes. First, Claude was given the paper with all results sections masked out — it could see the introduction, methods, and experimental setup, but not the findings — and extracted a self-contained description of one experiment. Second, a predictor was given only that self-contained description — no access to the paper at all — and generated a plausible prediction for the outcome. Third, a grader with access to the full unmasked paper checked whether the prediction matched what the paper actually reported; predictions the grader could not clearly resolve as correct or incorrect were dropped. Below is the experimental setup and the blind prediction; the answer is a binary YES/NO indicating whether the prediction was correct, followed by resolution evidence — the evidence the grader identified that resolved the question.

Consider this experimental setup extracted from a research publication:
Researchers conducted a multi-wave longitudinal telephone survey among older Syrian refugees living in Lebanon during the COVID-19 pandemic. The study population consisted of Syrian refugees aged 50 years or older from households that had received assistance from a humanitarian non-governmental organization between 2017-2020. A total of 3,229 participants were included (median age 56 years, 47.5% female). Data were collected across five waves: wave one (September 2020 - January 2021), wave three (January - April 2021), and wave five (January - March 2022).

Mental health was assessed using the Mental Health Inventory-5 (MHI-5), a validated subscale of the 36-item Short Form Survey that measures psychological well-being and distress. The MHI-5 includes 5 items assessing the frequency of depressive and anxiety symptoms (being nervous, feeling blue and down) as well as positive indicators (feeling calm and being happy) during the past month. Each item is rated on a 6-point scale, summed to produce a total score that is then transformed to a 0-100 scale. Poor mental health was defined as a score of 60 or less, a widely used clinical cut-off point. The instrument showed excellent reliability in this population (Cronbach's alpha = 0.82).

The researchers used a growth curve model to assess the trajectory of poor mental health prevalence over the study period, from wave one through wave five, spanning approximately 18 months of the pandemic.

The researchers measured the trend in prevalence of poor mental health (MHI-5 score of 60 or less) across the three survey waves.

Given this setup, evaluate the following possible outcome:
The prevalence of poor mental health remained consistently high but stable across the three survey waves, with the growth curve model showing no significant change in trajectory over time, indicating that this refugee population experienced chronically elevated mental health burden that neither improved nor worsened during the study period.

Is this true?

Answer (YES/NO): NO